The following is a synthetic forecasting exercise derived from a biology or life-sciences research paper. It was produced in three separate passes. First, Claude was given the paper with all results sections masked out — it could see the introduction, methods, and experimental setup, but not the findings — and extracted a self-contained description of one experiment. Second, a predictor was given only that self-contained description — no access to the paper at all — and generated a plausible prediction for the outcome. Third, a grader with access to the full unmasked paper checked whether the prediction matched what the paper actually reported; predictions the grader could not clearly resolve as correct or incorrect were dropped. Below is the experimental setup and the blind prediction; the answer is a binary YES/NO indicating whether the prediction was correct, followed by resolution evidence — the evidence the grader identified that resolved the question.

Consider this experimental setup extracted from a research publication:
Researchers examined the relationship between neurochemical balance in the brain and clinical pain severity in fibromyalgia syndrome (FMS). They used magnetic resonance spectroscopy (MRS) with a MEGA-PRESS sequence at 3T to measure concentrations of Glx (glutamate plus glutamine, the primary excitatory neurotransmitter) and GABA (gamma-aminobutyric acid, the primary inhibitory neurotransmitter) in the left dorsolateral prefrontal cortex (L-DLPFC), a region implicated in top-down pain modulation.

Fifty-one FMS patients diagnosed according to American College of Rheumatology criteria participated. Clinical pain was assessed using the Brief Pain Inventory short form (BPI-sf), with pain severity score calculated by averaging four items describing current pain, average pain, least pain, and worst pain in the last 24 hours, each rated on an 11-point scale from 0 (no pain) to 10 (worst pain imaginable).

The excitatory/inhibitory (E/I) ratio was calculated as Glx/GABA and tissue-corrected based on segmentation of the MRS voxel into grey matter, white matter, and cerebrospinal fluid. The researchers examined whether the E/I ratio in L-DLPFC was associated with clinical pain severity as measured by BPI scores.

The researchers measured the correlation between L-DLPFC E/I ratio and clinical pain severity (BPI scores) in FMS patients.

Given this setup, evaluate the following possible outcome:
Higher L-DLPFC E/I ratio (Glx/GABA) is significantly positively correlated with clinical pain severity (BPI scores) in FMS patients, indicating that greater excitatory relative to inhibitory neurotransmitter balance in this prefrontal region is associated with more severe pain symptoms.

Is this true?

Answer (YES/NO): NO